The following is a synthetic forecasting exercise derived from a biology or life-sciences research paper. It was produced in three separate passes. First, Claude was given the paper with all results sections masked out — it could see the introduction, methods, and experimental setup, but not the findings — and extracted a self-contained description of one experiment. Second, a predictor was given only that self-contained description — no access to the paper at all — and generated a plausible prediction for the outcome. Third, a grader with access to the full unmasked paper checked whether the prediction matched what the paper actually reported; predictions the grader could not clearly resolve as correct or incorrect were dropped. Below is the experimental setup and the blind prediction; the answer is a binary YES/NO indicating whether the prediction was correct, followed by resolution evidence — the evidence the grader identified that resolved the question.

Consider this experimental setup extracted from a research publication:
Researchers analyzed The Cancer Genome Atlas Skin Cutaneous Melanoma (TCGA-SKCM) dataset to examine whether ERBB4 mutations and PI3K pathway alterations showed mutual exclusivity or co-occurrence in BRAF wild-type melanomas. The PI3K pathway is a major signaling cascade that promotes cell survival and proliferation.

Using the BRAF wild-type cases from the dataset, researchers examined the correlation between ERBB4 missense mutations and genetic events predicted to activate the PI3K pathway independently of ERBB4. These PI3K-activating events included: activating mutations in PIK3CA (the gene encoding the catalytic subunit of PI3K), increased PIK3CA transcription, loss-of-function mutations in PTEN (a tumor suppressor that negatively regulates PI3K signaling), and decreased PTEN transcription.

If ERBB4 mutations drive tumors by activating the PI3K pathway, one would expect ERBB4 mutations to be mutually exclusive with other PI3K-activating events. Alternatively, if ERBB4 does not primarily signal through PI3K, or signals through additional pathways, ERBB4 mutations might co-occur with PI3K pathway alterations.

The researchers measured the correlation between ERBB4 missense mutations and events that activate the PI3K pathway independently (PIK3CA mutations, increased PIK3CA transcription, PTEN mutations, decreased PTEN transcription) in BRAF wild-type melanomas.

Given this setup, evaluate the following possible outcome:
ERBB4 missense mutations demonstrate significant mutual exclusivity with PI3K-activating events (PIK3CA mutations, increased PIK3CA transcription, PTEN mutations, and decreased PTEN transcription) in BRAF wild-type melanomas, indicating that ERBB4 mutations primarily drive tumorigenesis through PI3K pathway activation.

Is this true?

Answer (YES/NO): NO